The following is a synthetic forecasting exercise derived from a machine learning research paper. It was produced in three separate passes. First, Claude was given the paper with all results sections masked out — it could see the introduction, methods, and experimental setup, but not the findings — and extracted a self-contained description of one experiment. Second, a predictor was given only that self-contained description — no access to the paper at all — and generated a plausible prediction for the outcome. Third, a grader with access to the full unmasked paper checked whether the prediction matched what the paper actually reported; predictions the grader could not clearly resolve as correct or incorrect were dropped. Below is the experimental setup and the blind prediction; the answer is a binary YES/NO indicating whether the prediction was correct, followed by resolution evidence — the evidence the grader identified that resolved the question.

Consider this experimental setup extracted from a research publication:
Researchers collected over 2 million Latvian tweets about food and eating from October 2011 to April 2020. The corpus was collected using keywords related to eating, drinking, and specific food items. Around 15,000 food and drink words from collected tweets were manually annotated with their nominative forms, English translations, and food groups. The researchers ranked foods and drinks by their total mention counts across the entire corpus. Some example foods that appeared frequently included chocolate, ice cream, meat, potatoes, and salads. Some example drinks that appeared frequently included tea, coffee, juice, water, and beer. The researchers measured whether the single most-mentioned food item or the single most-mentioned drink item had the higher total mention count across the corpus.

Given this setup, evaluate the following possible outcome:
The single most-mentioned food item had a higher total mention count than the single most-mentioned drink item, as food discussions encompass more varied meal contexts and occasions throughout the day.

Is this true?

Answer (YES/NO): NO